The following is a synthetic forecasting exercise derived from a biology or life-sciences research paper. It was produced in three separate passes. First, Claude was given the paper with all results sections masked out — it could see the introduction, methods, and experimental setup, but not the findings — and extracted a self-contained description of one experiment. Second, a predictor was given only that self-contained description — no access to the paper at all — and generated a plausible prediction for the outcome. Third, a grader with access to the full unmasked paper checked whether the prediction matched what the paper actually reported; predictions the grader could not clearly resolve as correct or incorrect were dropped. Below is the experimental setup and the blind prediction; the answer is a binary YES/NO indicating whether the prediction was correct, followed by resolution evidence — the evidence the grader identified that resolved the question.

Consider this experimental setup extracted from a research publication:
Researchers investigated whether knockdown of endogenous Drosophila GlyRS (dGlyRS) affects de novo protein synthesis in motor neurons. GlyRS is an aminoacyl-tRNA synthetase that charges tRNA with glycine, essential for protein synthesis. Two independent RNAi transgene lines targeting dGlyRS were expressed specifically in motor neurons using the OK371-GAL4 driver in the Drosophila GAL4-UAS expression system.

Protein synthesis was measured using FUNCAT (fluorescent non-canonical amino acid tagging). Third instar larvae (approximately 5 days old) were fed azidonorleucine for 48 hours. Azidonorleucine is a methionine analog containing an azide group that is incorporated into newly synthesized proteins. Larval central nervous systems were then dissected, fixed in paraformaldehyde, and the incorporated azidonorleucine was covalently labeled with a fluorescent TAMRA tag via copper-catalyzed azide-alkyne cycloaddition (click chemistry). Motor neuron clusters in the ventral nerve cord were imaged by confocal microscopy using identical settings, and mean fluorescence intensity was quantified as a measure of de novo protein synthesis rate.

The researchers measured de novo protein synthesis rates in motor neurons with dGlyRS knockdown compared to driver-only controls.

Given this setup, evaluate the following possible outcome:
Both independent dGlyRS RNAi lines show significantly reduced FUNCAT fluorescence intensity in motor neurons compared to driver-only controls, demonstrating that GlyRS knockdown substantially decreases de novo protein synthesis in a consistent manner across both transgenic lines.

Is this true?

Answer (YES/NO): YES